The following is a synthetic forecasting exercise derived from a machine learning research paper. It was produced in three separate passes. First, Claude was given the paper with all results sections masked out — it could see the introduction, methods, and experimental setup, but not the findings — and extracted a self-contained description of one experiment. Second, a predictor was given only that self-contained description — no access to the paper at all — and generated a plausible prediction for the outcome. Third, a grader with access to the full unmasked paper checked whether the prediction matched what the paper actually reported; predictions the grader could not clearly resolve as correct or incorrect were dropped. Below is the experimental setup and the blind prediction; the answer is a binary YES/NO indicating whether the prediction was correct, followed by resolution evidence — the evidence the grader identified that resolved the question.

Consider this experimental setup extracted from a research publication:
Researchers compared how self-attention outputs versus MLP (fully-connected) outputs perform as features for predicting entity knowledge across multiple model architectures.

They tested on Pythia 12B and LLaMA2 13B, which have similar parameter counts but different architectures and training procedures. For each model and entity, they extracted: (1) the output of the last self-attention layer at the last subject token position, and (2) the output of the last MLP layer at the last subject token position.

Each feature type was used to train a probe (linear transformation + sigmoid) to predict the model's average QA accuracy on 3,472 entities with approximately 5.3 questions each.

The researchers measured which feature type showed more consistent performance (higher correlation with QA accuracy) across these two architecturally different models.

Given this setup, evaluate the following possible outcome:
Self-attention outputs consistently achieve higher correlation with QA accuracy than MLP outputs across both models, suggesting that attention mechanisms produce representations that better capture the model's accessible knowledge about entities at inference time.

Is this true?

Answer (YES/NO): YES